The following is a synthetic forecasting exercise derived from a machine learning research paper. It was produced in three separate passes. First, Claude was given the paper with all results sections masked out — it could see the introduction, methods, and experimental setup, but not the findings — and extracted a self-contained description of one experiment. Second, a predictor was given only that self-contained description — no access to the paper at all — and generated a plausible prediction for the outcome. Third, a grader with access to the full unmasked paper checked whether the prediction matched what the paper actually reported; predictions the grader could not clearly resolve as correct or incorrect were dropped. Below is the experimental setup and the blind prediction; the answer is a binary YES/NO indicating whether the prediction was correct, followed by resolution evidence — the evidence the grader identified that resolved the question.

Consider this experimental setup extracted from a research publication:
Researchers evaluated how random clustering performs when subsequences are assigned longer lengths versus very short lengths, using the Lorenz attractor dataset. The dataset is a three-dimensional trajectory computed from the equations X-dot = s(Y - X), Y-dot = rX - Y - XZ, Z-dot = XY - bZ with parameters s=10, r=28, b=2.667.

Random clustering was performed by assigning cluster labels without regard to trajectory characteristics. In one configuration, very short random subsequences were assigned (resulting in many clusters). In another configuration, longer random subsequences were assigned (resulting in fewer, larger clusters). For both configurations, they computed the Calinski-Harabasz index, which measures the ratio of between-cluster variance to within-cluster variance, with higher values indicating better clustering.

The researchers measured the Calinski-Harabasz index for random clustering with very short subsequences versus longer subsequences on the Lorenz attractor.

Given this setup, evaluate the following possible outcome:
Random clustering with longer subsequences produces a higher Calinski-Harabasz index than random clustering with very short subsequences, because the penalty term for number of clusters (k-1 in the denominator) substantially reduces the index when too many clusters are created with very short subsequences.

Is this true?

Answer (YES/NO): YES